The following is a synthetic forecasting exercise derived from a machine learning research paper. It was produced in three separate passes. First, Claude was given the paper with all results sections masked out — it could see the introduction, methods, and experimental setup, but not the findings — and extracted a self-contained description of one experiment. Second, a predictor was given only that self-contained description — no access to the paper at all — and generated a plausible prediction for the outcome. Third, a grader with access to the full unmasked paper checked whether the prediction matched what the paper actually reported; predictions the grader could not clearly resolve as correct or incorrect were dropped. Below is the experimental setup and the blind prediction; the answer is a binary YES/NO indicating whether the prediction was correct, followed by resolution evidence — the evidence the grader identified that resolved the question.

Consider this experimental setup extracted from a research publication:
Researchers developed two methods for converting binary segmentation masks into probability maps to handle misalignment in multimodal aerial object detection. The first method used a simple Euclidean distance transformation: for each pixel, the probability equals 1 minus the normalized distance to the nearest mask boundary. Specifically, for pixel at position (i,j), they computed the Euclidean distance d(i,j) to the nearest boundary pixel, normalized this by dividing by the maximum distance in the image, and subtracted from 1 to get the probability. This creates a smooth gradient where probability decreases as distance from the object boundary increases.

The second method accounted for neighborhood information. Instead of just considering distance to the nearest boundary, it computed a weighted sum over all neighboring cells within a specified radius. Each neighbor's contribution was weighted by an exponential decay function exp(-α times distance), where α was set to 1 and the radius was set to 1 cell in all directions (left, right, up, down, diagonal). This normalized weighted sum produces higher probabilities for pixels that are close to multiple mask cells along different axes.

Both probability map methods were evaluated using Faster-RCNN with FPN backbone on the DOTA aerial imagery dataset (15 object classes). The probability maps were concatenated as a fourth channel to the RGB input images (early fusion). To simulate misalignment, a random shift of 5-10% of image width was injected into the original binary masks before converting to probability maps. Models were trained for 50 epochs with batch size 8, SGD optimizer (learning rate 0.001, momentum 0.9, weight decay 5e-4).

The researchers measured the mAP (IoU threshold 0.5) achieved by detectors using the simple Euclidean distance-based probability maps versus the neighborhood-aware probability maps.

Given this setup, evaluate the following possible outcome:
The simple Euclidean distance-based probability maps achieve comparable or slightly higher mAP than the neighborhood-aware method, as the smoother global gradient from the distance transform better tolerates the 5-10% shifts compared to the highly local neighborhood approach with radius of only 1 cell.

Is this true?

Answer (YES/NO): YES